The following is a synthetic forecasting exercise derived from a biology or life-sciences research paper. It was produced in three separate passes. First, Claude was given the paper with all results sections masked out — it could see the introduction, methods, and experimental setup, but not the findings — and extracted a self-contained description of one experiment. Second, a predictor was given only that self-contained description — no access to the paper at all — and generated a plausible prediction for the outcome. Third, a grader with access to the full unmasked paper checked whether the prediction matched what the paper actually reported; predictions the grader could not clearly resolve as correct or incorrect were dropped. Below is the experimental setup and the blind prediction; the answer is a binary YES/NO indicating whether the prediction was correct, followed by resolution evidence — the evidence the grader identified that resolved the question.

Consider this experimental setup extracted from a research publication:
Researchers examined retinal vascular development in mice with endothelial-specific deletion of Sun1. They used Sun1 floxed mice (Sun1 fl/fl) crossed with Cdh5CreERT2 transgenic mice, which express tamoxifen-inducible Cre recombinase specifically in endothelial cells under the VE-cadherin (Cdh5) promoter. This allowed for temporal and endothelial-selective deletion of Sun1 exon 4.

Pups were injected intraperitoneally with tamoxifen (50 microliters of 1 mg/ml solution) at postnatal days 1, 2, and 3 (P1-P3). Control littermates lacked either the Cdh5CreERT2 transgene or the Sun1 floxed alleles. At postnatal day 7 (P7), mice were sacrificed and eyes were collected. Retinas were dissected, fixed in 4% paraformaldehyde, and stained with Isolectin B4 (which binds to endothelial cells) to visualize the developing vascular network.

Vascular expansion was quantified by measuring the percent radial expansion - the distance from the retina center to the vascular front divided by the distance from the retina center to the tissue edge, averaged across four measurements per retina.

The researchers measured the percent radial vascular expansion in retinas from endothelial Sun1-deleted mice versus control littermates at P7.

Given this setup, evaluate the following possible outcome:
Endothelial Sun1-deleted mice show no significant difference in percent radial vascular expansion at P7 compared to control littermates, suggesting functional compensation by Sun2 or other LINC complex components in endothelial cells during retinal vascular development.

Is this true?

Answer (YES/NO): NO